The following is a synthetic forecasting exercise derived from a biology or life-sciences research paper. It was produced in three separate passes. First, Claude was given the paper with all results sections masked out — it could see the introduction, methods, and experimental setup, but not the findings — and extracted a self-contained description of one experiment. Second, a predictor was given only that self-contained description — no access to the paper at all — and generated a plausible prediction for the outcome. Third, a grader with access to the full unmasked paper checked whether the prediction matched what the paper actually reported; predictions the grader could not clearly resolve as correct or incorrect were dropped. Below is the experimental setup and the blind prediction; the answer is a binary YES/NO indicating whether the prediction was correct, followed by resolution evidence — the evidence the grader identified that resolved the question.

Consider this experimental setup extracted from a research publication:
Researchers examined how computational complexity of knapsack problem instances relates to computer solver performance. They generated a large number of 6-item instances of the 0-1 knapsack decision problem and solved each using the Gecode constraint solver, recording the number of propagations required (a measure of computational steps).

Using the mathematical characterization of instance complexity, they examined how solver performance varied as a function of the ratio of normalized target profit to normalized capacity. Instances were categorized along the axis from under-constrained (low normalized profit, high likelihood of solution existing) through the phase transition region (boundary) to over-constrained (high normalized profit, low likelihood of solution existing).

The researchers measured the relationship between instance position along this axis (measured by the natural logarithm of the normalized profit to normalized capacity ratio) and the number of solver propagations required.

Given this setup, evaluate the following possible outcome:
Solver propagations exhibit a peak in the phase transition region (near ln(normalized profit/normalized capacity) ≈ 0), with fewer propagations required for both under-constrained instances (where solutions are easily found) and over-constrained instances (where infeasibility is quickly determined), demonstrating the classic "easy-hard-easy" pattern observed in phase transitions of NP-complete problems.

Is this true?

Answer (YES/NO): YES